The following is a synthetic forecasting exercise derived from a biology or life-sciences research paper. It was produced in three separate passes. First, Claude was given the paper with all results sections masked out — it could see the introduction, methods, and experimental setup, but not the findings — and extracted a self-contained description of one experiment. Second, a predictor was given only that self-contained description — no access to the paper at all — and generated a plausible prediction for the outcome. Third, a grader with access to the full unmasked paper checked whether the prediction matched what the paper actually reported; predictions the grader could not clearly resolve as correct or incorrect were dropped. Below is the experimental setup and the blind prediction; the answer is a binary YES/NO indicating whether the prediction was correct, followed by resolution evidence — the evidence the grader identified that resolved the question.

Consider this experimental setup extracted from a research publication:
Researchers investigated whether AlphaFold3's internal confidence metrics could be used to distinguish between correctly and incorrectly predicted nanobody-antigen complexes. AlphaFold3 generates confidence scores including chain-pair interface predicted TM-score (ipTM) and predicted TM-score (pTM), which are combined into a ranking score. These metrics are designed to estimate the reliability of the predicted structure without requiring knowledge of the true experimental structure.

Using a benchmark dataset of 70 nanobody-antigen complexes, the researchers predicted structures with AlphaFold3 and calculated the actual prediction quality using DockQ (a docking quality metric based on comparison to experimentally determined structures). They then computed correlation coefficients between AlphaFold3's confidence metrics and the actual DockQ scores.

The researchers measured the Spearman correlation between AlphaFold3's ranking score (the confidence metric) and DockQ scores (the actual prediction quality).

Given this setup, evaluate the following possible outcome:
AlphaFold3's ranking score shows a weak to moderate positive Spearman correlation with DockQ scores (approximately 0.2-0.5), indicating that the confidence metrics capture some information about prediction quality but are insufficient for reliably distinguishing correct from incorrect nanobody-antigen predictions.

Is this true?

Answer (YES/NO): NO